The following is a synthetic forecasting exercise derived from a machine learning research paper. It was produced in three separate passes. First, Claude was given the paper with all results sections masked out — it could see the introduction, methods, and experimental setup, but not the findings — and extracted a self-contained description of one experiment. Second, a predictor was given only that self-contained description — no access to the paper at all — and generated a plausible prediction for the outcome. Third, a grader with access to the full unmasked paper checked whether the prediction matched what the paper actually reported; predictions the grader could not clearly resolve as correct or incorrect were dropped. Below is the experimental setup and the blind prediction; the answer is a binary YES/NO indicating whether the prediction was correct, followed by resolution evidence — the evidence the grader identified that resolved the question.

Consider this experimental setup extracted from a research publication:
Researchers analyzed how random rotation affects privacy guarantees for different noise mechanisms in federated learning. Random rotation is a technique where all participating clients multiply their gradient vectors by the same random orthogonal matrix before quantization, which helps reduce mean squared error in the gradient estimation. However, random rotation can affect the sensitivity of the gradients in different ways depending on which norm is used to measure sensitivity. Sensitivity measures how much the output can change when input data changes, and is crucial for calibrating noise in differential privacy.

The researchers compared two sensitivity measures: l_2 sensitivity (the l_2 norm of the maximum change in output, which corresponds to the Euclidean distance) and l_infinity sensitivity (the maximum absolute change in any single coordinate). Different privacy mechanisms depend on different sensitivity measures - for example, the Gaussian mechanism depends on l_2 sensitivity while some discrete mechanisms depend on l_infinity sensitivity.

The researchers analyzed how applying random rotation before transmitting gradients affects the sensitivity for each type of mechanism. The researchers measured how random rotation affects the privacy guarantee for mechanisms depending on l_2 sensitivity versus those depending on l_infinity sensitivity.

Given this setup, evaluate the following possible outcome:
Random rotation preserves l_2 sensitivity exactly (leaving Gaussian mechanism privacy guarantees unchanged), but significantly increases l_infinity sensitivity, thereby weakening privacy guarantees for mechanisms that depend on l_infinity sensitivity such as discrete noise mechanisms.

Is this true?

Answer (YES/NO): NO